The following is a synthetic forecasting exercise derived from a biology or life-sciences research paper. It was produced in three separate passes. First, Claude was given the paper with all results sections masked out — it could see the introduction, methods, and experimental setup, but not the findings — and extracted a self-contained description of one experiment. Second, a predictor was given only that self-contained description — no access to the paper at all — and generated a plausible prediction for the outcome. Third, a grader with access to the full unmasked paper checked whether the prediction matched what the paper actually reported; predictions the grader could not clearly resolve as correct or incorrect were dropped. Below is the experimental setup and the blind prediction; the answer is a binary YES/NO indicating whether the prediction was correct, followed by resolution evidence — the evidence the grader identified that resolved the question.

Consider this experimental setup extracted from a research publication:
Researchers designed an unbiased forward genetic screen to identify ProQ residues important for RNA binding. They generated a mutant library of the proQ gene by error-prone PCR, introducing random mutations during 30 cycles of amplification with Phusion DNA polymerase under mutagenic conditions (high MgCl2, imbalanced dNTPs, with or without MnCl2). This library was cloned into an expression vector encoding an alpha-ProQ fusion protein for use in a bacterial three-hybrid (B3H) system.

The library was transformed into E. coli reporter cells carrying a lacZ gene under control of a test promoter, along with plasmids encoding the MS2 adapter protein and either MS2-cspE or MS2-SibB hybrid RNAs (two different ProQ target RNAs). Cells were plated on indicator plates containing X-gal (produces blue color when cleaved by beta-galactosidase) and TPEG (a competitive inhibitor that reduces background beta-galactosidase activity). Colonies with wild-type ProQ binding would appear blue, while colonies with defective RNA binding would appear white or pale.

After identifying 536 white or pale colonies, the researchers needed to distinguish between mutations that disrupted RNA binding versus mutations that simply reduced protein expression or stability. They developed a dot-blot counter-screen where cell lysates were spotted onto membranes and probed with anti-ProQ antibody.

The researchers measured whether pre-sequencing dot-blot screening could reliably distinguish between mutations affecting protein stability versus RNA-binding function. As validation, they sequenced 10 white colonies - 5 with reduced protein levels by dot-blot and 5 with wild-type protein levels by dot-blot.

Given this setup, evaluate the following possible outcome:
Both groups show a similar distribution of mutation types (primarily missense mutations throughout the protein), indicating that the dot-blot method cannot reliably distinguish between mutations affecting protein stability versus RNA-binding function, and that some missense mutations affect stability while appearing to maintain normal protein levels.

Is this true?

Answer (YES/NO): NO